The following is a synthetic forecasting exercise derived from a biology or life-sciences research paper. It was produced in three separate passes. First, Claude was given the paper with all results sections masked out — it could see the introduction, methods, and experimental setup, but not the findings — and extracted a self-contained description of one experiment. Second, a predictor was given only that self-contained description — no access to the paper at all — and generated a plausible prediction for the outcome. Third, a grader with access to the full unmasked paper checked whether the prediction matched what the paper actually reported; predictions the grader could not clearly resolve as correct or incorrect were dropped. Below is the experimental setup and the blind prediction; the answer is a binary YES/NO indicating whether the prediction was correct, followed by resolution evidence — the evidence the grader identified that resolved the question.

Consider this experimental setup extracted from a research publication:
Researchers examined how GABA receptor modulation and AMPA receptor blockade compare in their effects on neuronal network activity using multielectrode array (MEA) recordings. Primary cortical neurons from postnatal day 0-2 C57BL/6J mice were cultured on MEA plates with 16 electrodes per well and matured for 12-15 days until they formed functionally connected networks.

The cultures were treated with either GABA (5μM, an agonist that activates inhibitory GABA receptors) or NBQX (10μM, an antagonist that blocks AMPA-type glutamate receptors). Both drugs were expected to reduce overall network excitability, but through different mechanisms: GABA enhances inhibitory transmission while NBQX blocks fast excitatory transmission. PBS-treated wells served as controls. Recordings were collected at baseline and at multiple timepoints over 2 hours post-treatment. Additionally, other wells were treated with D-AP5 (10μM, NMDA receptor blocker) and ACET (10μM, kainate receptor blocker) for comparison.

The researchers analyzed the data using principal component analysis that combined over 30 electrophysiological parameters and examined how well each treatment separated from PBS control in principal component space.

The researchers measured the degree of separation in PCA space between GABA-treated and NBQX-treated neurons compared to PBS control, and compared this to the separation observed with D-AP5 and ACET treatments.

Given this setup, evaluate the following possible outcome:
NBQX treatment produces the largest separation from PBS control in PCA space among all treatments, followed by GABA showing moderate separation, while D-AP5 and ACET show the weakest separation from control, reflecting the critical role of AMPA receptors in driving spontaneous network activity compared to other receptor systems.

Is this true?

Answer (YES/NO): NO